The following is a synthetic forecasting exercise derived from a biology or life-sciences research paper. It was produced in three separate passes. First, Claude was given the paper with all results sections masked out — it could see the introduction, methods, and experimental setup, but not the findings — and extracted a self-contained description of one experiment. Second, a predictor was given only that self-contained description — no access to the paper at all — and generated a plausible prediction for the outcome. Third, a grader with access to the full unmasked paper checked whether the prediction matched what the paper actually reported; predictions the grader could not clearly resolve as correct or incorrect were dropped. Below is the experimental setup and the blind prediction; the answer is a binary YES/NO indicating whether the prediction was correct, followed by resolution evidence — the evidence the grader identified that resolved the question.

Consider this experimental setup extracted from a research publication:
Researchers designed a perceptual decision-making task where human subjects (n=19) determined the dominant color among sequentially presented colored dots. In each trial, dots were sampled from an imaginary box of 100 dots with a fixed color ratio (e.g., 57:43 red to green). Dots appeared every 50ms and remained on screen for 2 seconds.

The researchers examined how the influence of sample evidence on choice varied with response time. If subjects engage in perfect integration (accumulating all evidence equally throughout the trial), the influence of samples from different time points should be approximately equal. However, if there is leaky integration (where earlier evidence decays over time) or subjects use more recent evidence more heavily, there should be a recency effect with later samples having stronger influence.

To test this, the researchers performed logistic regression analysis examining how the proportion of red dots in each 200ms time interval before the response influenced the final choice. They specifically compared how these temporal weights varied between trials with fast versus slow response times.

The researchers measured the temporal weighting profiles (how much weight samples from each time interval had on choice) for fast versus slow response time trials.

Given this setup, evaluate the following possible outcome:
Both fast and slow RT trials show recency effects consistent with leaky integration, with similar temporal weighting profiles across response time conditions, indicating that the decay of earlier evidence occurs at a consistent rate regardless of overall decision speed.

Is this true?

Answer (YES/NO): NO